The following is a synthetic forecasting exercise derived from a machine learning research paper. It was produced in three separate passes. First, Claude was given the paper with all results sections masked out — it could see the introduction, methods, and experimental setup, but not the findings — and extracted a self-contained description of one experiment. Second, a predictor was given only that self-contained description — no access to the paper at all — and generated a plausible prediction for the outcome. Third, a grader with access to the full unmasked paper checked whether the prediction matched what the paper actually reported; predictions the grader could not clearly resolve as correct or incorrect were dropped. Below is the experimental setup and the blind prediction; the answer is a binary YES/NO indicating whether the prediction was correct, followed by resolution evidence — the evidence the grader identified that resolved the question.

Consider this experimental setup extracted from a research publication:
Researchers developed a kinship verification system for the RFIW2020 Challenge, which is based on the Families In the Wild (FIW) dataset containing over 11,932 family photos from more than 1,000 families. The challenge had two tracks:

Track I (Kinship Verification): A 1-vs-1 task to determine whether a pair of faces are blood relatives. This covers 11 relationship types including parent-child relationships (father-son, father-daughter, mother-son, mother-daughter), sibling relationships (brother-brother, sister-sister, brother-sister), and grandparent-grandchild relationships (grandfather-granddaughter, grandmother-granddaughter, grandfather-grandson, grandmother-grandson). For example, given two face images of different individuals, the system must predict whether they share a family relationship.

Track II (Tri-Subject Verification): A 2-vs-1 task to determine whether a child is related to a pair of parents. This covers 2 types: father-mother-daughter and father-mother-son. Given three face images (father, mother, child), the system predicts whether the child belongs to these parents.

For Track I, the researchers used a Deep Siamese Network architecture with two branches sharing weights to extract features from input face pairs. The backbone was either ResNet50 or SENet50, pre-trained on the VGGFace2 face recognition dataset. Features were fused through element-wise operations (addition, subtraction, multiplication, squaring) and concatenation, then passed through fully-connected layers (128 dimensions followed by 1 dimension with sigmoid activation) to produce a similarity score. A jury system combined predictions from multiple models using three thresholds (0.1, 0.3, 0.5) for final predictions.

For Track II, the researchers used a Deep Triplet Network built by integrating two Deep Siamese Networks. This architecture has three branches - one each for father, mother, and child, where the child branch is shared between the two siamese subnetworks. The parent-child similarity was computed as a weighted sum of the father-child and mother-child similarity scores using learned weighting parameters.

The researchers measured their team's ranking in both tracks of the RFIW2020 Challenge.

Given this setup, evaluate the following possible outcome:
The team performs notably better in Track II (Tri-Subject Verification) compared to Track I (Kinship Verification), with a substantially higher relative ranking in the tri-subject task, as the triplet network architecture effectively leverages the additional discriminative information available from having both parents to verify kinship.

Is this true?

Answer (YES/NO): YES